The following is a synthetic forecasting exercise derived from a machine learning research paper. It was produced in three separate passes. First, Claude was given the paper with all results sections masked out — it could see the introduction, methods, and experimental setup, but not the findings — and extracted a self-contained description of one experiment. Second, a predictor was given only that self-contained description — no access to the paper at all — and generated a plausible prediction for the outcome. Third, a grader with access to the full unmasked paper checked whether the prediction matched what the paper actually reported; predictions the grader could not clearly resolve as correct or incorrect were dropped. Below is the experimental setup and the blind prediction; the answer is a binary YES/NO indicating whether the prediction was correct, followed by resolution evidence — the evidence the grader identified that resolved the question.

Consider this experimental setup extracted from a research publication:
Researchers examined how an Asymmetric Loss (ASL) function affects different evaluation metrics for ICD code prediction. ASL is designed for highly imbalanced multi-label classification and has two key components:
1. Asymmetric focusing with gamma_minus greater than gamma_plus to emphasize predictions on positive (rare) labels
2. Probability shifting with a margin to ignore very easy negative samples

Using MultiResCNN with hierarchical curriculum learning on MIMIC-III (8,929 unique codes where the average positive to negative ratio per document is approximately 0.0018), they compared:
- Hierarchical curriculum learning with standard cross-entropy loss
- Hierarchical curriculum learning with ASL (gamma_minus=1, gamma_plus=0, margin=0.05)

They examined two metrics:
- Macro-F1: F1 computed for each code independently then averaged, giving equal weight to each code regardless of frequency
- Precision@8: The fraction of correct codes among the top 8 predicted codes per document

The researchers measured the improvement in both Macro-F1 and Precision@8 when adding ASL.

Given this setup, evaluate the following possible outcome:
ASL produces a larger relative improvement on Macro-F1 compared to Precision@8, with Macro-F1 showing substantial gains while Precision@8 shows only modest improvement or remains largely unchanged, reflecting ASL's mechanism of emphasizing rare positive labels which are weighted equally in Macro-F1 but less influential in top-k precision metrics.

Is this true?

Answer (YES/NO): YES